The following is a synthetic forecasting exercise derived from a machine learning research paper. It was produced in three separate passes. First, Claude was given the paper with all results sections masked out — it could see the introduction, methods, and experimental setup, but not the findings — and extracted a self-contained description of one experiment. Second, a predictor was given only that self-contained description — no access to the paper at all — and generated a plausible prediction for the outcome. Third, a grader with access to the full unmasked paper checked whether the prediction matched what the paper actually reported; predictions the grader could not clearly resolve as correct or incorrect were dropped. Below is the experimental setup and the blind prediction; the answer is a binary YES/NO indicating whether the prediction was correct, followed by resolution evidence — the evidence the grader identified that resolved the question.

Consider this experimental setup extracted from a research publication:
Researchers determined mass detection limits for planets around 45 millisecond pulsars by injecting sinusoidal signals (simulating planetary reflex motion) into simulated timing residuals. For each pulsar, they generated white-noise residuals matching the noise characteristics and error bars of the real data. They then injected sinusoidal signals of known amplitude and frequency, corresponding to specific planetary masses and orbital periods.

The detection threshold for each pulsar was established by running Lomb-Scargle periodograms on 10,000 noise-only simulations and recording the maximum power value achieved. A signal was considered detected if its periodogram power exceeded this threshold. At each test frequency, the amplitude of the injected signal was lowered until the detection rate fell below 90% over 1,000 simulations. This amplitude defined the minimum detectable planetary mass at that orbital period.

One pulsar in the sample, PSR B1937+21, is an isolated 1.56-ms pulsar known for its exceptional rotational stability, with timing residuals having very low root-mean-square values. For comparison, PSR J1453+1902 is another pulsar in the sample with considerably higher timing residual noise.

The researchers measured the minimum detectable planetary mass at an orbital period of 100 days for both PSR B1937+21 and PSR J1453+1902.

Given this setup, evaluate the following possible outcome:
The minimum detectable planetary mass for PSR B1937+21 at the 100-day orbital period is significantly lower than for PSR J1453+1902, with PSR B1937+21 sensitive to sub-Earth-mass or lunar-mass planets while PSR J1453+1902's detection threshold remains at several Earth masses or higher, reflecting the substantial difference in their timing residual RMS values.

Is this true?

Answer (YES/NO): NO